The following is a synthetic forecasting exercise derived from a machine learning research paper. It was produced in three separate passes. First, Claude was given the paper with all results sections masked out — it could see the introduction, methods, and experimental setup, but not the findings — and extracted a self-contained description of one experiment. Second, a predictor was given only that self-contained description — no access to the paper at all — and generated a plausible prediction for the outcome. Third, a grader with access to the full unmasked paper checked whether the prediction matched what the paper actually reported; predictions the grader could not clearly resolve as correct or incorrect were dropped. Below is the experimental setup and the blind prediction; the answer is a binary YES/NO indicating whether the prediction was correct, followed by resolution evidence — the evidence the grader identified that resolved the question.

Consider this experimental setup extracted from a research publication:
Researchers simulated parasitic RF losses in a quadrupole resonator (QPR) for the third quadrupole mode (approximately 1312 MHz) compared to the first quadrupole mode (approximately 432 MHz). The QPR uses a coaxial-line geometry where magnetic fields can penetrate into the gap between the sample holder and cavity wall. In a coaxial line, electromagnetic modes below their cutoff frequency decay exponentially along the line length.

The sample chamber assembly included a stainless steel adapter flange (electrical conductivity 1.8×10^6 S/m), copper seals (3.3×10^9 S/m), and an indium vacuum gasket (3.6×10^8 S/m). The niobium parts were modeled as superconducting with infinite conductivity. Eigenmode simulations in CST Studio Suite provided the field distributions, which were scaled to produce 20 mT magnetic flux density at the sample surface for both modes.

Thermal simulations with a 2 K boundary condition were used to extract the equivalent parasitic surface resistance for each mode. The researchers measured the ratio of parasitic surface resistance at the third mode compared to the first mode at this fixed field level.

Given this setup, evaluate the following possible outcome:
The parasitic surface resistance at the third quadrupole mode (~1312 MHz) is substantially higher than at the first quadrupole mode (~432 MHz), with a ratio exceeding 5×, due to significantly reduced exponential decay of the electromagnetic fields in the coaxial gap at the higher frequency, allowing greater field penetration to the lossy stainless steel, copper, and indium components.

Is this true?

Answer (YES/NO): NO